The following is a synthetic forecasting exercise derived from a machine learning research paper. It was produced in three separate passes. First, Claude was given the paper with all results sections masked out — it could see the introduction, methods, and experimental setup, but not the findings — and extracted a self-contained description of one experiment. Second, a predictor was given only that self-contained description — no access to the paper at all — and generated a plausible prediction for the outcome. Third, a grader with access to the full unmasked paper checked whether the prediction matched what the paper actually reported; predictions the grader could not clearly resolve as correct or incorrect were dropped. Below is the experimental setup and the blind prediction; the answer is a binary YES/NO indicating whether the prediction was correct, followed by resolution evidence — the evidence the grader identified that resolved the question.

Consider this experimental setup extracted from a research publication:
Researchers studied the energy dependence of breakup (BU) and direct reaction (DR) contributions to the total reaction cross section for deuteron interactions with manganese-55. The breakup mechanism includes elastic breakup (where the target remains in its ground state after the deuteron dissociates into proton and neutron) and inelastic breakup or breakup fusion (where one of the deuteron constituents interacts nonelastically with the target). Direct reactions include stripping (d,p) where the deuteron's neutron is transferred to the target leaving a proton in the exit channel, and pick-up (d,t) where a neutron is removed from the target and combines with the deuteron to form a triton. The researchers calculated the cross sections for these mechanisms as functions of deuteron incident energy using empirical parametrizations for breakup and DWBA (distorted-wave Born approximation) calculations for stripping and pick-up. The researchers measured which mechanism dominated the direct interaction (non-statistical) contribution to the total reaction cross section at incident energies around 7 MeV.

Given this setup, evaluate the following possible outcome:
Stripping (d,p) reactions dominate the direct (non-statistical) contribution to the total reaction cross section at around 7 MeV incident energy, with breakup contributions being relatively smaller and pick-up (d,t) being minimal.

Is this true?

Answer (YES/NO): YES